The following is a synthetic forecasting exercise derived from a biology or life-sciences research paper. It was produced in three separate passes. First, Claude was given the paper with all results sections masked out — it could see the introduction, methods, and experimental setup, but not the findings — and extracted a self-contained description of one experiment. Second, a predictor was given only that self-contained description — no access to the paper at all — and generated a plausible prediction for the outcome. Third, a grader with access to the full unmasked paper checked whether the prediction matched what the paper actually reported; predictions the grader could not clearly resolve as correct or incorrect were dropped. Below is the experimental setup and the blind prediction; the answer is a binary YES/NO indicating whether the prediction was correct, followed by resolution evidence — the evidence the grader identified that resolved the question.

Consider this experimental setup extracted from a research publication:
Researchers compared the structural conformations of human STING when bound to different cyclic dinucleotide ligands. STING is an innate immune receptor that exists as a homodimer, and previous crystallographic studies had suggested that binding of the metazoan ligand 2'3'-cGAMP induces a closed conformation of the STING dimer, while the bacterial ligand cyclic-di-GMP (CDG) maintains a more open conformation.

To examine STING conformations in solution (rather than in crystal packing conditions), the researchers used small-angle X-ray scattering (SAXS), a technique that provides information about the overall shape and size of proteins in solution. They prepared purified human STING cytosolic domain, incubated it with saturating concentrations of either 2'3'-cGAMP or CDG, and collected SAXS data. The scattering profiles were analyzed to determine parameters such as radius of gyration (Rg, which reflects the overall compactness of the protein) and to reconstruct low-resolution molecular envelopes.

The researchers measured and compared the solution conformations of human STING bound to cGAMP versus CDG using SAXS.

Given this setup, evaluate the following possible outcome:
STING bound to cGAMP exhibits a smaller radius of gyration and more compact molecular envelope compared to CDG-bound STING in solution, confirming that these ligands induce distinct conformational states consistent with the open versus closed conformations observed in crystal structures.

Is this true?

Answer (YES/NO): NO